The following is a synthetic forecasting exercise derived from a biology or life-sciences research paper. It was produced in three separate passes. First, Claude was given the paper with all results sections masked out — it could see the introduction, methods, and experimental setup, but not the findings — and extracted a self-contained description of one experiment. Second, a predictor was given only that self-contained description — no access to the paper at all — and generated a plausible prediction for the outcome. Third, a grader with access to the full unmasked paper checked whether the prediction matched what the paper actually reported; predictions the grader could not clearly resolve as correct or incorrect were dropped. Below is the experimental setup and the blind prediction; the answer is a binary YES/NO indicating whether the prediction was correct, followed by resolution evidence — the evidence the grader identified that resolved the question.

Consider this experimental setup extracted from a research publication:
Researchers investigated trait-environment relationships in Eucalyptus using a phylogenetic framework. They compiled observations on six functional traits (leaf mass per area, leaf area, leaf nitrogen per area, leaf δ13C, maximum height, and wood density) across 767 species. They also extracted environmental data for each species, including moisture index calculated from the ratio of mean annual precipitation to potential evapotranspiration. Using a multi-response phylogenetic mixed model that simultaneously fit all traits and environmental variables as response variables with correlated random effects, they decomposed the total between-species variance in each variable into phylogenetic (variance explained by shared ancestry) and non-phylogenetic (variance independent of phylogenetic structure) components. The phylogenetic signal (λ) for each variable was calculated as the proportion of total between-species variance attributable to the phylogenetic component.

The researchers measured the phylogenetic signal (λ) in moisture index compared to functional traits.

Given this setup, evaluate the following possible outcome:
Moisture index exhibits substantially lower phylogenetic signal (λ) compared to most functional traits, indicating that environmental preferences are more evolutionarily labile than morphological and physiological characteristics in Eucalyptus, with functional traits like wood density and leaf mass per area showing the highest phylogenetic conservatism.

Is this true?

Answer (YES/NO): NO